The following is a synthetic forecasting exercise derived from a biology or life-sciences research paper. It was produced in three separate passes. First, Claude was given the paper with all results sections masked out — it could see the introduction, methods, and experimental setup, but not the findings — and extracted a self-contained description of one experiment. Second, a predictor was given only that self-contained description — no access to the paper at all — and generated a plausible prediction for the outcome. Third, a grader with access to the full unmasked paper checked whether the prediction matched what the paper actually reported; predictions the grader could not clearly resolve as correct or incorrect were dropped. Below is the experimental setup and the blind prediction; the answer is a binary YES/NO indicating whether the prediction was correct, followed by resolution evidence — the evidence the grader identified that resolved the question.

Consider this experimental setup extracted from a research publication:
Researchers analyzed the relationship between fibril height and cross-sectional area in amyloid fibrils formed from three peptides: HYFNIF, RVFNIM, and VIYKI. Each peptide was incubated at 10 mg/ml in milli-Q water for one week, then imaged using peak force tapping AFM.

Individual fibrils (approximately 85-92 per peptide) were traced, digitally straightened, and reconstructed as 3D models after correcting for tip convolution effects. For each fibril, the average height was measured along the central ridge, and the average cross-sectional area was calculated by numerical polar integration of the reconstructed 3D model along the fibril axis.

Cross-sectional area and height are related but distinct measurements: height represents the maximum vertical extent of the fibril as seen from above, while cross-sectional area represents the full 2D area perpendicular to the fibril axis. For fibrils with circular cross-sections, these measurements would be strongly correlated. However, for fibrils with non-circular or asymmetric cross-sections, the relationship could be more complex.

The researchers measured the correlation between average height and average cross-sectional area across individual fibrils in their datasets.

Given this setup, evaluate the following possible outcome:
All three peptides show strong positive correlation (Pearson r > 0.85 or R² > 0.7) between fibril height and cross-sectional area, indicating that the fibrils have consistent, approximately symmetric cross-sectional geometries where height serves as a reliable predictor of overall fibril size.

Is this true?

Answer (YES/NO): NO